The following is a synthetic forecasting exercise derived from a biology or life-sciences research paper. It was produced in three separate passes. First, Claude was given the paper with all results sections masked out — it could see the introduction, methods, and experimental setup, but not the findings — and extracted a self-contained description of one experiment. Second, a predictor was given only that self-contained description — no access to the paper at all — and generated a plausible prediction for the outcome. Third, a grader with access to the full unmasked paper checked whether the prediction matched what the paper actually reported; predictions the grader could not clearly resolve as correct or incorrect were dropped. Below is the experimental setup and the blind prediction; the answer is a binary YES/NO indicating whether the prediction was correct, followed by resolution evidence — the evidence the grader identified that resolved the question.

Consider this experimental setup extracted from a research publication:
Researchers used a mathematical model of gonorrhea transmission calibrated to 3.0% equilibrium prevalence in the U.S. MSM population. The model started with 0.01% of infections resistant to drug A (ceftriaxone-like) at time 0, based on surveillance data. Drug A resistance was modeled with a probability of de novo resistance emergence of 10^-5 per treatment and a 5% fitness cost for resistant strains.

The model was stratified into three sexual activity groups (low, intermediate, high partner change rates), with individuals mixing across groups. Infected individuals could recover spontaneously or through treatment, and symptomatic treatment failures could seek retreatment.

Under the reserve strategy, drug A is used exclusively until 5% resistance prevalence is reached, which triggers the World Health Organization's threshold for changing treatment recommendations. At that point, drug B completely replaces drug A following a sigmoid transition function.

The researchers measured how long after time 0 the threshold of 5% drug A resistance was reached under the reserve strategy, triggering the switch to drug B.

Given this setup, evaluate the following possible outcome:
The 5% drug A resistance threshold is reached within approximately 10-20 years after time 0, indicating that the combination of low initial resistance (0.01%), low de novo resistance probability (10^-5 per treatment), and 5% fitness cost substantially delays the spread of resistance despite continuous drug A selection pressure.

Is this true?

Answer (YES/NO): NO